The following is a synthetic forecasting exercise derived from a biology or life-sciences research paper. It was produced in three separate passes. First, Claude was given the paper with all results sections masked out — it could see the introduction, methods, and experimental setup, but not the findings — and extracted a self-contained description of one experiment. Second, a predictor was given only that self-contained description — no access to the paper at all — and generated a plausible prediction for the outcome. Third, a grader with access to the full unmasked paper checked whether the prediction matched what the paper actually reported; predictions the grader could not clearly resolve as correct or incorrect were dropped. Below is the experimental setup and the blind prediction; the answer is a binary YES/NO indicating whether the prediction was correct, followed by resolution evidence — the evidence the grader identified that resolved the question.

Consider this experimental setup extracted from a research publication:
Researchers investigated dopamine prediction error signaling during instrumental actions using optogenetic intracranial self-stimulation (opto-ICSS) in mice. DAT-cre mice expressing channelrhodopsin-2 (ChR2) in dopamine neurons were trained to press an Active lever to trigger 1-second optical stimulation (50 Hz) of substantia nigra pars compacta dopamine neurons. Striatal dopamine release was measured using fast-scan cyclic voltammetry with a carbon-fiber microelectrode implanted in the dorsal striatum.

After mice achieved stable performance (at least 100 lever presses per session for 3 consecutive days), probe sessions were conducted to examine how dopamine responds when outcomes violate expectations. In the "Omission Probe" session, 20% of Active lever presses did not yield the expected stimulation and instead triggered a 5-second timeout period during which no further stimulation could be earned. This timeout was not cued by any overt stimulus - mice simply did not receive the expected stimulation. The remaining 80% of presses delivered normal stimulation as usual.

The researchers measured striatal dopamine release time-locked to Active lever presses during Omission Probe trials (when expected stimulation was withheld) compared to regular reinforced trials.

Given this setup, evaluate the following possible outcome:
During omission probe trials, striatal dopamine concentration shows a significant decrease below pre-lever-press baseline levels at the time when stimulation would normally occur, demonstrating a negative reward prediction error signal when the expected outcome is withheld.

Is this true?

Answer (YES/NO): YES